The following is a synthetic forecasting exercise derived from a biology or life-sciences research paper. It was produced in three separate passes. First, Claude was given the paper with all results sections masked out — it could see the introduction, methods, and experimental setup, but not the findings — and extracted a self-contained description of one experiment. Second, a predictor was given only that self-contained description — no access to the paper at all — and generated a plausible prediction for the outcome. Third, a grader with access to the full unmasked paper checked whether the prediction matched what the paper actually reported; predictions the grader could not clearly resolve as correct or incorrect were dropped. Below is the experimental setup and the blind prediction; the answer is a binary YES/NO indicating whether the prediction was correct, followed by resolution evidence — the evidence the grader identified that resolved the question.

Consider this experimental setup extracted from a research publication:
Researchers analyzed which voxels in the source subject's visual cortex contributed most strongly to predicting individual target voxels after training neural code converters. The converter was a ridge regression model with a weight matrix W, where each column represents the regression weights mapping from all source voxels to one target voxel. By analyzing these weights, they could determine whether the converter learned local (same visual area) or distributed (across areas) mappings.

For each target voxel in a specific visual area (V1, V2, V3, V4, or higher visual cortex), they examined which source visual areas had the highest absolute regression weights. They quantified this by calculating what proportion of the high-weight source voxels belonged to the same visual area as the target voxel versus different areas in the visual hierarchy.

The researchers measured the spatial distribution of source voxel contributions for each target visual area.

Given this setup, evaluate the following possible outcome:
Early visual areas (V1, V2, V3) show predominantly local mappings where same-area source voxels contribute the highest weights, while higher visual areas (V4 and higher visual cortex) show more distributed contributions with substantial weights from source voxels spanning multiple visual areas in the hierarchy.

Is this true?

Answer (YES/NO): NO